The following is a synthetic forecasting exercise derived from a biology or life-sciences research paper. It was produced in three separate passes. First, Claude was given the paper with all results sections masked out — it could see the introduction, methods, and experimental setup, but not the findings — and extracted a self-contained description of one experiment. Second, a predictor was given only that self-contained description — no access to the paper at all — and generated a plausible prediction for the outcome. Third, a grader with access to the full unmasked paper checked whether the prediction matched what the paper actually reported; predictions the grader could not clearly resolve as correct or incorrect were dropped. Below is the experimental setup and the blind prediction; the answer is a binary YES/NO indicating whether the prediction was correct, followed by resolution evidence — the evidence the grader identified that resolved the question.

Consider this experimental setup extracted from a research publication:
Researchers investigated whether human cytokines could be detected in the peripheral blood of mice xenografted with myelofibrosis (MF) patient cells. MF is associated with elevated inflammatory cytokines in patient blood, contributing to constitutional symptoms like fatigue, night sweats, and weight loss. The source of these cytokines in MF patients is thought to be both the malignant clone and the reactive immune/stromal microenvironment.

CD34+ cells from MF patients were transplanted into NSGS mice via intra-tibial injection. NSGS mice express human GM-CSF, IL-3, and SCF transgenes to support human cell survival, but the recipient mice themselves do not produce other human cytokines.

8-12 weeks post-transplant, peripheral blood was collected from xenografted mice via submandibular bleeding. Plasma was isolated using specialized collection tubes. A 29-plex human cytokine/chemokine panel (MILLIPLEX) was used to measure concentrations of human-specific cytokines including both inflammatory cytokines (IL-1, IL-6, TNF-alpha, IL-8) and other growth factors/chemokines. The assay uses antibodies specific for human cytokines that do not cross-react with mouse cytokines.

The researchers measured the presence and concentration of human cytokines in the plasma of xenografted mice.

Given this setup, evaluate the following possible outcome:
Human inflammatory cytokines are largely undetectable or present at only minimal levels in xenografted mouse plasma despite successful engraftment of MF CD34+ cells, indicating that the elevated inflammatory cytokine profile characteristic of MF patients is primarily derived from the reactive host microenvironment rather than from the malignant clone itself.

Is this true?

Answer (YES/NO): NO